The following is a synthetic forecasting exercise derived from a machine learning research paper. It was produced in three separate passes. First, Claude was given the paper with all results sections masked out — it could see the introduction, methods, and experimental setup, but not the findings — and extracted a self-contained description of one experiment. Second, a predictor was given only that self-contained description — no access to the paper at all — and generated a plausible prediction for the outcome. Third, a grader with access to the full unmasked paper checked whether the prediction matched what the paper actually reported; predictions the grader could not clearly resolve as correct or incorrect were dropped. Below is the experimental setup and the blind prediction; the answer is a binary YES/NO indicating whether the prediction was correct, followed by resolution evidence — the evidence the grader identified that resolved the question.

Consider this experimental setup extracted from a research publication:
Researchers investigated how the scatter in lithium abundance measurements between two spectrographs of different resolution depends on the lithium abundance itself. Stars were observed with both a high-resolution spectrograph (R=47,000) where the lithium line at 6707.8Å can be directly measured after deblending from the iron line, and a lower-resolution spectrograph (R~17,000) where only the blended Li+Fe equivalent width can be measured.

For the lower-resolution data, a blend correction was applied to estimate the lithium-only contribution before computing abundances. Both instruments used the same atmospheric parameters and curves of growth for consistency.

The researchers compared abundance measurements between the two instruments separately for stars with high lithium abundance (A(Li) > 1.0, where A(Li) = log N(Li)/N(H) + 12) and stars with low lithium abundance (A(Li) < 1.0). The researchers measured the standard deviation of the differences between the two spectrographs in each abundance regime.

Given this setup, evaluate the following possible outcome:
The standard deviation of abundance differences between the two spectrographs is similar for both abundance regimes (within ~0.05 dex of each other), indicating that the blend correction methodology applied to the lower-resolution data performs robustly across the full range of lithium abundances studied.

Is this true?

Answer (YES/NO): NO